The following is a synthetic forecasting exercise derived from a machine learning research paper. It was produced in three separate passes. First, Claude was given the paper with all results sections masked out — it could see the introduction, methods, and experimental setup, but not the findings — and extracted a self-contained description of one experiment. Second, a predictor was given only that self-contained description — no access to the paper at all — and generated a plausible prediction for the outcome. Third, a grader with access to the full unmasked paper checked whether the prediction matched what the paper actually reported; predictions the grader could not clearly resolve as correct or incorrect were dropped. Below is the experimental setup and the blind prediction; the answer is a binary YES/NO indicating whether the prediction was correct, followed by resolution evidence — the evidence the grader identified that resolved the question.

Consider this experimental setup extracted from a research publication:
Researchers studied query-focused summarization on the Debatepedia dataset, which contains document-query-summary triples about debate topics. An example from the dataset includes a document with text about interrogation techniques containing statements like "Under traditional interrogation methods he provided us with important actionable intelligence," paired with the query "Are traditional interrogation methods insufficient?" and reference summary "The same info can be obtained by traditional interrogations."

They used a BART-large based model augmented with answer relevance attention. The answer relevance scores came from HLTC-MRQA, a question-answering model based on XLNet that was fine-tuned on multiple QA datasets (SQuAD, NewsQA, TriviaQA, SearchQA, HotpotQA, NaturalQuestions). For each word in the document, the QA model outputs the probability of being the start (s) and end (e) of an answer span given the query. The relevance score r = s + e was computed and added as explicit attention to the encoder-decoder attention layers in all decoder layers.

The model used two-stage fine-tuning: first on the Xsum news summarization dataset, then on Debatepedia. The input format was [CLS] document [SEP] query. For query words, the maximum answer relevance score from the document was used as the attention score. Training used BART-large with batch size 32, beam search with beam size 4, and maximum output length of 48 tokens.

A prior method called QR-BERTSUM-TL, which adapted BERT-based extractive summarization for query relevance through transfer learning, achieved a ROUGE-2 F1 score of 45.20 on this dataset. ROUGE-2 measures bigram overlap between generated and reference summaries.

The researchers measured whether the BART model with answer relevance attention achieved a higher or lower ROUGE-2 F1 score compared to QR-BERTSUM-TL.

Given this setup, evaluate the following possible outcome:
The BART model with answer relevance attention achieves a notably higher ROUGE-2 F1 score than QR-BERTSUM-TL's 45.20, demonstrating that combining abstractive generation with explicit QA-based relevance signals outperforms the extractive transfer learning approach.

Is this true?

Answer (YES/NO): NO